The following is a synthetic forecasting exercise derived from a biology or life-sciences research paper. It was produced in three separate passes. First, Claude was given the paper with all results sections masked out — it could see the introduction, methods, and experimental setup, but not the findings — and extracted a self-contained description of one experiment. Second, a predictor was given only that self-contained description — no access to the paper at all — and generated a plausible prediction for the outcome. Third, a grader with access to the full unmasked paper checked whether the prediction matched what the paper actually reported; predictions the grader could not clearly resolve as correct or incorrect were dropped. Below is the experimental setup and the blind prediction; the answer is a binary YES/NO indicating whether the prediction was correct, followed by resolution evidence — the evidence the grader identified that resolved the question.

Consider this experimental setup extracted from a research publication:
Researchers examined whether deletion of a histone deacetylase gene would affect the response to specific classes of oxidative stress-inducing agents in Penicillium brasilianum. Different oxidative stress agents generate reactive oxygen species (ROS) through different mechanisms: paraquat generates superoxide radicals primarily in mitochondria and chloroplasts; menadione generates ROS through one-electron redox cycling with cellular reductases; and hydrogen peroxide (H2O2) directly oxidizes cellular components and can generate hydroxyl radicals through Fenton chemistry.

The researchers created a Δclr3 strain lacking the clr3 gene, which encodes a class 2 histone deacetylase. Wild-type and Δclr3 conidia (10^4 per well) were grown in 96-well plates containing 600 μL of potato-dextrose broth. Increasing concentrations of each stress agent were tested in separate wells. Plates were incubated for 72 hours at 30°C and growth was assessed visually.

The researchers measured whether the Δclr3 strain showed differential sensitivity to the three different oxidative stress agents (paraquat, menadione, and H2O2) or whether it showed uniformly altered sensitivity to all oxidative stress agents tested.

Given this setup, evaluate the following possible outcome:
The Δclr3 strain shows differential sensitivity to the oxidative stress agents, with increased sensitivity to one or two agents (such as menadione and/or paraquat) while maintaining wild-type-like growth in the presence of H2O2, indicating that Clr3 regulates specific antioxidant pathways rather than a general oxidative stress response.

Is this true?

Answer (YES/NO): NO